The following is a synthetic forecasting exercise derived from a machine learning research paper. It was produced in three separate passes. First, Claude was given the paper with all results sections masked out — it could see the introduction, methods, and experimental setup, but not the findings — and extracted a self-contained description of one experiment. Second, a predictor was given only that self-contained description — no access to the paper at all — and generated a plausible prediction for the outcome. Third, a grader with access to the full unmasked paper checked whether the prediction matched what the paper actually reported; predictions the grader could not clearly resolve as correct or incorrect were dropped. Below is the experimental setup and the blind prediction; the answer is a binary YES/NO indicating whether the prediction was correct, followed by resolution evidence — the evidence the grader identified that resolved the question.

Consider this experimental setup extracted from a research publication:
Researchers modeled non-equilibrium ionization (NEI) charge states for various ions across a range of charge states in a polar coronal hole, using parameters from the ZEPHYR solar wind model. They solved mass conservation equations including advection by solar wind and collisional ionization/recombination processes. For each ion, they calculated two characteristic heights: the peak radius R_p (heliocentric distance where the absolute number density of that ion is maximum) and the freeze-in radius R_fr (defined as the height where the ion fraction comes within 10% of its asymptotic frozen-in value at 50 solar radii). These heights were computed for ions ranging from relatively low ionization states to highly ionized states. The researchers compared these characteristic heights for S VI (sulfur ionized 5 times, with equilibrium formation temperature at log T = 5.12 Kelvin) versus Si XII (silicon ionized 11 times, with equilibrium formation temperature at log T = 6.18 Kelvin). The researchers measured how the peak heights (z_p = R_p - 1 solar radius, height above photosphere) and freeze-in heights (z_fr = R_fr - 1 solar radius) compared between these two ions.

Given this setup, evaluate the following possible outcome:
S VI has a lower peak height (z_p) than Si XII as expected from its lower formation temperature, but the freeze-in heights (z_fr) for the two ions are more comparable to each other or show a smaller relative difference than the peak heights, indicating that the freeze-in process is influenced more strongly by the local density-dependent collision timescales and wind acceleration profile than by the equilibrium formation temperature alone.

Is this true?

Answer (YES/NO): YES